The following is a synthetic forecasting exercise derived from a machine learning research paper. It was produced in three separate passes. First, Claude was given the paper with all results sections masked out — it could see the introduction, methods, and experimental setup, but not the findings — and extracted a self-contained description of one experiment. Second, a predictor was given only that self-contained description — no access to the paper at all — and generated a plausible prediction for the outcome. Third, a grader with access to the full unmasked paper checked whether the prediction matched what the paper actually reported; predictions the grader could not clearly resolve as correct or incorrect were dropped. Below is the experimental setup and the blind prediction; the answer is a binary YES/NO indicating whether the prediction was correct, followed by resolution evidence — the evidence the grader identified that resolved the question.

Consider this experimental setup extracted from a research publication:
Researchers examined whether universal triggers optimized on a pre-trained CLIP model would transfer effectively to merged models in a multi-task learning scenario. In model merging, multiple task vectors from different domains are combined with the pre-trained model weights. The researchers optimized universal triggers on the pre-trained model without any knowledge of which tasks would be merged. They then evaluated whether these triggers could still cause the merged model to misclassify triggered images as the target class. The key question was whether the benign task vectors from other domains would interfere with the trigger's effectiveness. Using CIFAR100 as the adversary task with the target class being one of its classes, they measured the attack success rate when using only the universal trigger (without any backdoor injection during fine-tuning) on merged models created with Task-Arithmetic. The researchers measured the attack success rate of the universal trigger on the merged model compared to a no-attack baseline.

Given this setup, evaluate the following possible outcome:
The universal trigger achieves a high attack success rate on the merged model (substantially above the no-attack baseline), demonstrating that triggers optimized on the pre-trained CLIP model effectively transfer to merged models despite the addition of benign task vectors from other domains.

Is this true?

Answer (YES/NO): NO